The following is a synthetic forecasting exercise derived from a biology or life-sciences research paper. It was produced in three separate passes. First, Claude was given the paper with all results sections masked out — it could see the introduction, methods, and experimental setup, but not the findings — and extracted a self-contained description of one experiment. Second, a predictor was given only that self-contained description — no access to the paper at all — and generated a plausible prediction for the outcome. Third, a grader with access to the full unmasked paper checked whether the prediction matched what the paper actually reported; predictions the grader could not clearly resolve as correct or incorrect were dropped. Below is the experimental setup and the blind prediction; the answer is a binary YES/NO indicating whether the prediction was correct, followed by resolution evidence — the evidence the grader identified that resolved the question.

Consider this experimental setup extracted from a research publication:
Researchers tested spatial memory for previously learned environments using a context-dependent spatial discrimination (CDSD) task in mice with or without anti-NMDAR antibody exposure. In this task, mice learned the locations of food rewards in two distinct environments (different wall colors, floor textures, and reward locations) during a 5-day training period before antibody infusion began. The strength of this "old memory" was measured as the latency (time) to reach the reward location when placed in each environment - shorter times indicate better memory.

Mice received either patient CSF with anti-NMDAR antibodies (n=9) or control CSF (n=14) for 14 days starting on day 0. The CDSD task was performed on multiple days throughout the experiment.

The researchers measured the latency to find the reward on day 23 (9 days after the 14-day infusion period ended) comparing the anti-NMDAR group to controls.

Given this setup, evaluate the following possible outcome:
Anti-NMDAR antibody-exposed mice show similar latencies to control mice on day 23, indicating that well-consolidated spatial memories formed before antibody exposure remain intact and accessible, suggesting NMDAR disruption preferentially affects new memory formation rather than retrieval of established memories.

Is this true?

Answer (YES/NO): NO